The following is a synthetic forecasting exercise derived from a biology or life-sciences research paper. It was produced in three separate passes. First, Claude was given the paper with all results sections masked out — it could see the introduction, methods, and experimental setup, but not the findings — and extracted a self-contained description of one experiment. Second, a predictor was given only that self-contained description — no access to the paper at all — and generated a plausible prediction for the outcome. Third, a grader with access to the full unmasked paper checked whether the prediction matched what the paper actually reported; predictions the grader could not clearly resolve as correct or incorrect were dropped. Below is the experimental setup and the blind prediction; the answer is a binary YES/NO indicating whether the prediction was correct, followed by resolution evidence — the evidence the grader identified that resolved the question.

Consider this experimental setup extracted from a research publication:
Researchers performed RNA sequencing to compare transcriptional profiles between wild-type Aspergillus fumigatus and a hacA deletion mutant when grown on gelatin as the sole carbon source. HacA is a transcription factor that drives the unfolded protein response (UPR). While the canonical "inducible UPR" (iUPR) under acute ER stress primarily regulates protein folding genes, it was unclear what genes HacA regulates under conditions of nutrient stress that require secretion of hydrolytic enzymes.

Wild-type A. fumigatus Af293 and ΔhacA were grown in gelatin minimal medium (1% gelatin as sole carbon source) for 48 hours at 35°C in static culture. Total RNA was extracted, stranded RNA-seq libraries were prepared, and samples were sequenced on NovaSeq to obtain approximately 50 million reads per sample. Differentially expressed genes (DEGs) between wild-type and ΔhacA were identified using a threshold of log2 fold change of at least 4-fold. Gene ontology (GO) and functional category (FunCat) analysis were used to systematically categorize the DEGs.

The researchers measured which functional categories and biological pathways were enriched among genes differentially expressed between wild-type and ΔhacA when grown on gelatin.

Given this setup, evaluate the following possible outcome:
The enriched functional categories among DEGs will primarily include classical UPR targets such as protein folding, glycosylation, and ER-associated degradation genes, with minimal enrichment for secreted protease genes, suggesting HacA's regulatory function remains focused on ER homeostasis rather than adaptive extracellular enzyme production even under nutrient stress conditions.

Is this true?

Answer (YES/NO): NO